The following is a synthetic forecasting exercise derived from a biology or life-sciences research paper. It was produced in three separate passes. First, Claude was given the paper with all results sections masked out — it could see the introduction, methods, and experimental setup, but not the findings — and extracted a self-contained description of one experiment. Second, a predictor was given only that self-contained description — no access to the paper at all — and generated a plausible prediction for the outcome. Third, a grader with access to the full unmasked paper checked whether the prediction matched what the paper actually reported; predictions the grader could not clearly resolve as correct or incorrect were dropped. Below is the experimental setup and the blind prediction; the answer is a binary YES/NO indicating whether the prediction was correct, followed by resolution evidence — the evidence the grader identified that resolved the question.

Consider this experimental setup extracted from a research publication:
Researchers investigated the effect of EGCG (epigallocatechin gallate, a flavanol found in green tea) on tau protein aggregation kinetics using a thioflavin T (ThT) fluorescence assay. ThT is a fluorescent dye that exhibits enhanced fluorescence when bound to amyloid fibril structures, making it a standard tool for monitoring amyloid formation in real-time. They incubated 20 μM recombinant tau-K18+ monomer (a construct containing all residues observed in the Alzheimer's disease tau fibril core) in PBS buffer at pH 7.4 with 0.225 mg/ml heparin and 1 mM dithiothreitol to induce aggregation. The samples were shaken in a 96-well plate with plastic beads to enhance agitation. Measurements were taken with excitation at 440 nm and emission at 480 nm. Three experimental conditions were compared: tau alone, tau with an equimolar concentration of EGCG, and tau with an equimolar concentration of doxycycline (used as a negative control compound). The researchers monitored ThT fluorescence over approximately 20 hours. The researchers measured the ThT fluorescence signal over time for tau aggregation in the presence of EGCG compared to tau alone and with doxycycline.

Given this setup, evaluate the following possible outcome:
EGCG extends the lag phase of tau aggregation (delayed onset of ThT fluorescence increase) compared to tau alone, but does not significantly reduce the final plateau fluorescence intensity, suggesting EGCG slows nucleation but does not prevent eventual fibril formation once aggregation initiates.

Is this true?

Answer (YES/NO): NO